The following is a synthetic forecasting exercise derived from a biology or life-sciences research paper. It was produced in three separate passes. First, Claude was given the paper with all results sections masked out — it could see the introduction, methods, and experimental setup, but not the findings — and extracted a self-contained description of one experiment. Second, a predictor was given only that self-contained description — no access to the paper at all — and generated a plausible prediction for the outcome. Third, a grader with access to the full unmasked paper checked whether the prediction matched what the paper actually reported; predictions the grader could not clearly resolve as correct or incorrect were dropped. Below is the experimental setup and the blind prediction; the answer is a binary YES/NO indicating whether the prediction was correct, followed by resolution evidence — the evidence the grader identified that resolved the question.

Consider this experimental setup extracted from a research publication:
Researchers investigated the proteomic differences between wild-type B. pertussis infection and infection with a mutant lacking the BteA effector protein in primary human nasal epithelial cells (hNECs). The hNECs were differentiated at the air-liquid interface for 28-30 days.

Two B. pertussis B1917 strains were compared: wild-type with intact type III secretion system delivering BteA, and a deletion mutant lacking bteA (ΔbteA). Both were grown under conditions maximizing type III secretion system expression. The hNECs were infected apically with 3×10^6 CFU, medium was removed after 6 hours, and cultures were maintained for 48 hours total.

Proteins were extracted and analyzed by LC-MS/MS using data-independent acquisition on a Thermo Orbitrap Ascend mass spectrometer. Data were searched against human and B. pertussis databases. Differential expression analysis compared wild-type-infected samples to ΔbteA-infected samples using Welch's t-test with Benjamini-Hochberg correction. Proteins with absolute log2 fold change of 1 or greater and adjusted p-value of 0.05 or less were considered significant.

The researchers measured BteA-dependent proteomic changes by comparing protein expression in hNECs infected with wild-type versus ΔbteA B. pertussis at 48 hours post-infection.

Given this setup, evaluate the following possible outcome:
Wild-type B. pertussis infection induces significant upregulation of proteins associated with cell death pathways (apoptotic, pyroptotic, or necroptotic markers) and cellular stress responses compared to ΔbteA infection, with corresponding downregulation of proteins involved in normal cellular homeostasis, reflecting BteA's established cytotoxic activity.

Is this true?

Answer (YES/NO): NO